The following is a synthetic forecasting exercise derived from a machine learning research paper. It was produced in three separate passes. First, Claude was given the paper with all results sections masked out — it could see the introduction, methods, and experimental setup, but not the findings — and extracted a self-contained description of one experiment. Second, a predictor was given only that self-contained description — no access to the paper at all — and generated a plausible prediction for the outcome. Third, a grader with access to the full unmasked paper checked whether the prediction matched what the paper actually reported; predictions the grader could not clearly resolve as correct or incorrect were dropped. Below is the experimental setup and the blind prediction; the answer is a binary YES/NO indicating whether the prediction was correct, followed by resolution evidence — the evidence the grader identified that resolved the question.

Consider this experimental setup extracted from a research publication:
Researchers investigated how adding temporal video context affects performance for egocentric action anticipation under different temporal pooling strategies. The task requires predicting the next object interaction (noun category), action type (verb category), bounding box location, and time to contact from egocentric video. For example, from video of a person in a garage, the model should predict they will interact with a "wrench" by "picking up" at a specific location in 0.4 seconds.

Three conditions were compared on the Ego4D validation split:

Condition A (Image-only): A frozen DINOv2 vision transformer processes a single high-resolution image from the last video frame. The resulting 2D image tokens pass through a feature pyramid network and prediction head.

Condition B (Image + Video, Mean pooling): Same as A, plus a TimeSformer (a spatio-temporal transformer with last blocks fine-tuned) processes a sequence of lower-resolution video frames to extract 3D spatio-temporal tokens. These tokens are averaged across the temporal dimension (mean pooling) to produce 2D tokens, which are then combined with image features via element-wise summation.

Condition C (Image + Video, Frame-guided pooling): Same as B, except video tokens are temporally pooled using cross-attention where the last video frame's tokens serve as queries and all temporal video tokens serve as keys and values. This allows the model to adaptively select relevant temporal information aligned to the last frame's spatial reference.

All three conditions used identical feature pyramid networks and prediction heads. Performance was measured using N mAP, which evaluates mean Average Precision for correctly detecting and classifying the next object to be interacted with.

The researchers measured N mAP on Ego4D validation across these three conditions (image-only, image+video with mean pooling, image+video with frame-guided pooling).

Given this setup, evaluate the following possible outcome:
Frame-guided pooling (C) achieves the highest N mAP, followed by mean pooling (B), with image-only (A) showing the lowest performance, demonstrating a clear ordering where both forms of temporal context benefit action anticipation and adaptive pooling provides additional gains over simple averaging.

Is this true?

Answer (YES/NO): NO